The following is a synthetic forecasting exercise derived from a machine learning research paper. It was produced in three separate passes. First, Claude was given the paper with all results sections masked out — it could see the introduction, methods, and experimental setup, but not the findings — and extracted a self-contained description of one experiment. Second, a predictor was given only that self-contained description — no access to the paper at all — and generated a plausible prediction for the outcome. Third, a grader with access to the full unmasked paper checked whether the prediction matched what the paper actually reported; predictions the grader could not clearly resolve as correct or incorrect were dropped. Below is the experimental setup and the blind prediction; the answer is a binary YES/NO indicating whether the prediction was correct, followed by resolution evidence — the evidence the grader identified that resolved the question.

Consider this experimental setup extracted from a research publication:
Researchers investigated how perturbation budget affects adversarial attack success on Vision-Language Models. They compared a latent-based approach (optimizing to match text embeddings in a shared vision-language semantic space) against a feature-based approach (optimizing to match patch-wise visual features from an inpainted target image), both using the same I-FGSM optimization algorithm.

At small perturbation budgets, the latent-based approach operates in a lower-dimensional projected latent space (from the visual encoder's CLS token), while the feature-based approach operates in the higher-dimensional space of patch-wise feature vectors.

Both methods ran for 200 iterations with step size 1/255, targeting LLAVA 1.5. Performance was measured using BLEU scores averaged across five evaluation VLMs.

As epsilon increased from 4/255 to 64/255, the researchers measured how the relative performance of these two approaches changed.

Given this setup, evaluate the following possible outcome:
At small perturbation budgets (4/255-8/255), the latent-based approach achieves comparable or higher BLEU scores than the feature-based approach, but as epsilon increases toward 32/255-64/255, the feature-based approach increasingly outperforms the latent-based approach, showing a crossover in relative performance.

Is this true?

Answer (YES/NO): YES